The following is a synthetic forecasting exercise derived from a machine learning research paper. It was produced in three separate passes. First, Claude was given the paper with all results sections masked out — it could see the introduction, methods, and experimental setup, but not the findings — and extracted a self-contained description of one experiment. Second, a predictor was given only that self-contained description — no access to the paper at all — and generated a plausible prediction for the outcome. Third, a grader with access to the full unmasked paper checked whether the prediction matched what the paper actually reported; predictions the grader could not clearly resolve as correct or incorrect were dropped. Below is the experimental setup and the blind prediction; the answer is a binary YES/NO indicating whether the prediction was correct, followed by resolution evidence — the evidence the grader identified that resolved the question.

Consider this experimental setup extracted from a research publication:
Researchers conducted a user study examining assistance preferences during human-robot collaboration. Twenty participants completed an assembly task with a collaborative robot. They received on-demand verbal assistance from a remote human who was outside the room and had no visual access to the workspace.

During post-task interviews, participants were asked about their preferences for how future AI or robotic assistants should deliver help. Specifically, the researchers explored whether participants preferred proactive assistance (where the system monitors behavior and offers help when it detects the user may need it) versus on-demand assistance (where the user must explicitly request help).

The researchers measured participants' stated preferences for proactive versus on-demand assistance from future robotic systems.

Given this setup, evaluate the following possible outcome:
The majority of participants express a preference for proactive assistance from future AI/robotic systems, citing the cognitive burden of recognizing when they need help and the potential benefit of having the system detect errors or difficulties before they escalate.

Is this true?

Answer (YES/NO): NO